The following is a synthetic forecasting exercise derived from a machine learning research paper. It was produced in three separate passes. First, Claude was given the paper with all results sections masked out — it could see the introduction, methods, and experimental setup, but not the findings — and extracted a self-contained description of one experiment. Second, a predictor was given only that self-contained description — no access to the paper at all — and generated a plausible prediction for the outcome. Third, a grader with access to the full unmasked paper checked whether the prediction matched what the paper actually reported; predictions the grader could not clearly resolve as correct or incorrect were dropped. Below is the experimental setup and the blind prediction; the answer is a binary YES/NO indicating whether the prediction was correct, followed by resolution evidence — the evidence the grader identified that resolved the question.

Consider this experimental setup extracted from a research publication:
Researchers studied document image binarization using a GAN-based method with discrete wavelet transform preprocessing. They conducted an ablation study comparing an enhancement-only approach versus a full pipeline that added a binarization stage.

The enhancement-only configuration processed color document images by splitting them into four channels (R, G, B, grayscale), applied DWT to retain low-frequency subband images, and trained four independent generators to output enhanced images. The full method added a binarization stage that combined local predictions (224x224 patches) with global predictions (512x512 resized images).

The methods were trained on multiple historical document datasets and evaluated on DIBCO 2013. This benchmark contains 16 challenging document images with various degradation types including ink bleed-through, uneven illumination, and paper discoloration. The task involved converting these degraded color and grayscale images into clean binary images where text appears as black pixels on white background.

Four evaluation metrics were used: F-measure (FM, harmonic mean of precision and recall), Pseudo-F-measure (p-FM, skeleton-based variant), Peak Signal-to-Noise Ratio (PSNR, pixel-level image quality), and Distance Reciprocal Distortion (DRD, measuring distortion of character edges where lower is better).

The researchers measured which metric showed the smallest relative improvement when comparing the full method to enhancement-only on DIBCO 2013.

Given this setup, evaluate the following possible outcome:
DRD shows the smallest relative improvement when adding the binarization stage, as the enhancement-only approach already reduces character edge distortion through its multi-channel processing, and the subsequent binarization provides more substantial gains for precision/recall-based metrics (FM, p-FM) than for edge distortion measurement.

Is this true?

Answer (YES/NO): NO